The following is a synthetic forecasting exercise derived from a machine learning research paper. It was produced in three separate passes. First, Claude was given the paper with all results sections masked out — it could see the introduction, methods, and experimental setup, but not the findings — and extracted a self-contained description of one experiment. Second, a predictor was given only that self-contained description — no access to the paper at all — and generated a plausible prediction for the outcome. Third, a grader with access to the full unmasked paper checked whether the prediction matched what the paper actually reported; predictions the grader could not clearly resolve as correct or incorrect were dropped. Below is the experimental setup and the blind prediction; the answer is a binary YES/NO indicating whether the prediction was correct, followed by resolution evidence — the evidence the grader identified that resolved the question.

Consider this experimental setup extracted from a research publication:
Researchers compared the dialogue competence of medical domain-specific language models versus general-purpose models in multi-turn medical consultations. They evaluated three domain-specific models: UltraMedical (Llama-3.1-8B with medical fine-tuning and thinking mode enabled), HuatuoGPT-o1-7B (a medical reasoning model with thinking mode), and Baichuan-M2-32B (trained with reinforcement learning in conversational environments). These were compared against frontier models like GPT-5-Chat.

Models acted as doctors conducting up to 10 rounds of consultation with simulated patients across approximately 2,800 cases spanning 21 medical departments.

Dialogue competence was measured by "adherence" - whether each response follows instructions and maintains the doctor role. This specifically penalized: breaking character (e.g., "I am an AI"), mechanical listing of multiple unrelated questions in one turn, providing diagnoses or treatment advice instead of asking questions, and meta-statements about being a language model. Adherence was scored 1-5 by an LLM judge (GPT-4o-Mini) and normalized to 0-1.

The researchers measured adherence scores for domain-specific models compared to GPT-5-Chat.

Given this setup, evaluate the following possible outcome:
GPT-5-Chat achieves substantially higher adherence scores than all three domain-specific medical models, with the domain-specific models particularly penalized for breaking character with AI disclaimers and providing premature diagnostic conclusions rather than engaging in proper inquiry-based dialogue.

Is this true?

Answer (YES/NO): NO